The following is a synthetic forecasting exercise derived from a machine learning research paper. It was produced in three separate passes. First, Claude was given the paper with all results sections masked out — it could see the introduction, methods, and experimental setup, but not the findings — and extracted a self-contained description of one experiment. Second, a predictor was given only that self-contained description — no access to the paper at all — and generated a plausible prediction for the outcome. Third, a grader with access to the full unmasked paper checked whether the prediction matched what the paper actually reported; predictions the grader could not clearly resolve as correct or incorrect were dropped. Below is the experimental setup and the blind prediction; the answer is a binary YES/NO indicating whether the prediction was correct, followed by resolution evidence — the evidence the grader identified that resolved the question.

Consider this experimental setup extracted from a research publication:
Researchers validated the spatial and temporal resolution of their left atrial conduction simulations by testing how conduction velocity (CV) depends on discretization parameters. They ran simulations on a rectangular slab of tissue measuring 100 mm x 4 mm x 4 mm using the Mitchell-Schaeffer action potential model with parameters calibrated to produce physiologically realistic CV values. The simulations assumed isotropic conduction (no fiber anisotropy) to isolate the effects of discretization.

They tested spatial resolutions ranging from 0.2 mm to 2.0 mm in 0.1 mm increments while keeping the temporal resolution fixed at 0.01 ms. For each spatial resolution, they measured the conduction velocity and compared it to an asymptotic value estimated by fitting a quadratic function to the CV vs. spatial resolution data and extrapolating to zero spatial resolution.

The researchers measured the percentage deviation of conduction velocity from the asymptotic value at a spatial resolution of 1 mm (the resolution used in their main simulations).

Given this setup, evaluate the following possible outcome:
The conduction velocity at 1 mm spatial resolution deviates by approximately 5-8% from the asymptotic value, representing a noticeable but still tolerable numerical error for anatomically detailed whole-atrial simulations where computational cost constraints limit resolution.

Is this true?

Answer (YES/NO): NO